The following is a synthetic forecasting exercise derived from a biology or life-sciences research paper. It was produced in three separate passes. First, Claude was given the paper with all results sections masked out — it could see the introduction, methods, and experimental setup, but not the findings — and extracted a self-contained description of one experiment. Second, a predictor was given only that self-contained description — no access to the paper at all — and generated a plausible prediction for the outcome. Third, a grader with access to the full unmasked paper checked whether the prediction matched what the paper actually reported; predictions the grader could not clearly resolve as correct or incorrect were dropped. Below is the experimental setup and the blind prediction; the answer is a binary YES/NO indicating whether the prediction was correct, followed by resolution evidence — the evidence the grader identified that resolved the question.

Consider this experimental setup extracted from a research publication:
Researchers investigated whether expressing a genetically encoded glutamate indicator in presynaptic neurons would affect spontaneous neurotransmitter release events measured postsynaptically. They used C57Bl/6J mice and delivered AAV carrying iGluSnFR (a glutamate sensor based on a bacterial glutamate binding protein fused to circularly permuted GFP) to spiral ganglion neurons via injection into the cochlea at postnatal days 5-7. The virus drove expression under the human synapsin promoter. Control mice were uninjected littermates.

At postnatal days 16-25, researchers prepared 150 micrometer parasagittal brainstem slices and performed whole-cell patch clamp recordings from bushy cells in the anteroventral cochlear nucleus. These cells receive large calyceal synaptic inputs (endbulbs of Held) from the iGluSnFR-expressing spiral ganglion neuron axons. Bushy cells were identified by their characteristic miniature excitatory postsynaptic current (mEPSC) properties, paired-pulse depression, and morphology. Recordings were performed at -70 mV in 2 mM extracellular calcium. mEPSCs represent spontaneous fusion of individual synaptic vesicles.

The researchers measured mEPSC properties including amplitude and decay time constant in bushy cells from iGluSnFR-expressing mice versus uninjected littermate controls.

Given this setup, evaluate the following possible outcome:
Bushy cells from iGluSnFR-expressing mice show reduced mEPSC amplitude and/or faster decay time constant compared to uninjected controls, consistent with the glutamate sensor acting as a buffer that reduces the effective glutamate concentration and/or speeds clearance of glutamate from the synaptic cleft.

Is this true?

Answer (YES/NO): NO